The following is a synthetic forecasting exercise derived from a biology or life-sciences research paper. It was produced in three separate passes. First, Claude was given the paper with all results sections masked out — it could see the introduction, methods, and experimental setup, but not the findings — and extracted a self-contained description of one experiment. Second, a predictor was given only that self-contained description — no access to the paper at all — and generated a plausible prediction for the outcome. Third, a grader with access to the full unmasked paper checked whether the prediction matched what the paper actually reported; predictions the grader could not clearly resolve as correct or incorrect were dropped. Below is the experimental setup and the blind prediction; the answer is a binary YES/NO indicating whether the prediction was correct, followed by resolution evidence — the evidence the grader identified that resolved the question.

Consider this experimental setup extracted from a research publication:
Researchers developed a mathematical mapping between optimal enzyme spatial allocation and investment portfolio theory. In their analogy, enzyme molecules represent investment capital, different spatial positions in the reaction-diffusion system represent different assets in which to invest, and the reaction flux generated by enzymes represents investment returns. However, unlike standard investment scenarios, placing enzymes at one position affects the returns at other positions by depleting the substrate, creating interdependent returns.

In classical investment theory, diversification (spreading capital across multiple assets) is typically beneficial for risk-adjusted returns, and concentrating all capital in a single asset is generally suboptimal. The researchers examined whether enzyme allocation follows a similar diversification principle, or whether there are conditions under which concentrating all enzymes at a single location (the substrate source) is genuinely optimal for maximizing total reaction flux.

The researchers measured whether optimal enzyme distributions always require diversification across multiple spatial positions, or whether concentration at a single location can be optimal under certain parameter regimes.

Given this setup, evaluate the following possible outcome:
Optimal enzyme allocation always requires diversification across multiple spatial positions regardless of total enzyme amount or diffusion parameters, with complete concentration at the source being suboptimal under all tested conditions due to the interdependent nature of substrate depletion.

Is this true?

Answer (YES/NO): NO